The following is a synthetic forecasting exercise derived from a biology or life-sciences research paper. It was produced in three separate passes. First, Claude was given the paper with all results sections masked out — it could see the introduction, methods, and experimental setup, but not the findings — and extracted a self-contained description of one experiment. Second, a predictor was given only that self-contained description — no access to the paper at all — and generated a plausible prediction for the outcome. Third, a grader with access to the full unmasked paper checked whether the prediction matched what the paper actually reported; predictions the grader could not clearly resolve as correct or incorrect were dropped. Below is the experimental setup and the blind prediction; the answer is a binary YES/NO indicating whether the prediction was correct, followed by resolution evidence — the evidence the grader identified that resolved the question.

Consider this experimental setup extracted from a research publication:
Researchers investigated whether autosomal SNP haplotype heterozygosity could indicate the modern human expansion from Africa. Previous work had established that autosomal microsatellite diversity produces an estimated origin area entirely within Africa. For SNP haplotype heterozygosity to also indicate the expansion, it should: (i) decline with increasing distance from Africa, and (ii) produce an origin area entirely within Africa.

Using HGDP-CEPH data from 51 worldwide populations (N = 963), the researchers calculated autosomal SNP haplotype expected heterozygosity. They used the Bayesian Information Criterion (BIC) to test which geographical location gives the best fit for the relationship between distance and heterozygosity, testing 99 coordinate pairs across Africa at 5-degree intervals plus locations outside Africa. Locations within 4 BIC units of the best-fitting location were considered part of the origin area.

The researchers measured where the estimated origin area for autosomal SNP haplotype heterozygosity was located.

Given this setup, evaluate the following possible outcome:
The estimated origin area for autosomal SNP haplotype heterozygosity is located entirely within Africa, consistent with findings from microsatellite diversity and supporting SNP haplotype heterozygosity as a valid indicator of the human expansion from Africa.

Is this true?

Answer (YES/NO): YES